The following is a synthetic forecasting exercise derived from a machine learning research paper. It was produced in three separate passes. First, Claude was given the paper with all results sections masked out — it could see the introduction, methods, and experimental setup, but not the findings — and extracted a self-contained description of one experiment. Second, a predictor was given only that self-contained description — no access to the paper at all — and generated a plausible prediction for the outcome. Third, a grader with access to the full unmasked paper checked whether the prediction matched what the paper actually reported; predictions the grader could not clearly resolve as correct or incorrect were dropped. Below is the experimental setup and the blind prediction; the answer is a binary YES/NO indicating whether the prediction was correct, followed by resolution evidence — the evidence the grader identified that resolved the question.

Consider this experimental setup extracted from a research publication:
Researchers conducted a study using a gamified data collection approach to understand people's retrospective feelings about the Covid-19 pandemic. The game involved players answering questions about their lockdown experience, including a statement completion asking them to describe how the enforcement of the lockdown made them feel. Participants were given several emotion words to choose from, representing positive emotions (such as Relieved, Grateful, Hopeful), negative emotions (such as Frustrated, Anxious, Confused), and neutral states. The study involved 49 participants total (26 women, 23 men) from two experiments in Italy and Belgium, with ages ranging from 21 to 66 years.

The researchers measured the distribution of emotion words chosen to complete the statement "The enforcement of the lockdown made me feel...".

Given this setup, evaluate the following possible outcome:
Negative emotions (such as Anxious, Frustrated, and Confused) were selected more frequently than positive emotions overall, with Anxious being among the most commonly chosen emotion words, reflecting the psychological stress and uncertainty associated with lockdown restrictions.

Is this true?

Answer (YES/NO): YES